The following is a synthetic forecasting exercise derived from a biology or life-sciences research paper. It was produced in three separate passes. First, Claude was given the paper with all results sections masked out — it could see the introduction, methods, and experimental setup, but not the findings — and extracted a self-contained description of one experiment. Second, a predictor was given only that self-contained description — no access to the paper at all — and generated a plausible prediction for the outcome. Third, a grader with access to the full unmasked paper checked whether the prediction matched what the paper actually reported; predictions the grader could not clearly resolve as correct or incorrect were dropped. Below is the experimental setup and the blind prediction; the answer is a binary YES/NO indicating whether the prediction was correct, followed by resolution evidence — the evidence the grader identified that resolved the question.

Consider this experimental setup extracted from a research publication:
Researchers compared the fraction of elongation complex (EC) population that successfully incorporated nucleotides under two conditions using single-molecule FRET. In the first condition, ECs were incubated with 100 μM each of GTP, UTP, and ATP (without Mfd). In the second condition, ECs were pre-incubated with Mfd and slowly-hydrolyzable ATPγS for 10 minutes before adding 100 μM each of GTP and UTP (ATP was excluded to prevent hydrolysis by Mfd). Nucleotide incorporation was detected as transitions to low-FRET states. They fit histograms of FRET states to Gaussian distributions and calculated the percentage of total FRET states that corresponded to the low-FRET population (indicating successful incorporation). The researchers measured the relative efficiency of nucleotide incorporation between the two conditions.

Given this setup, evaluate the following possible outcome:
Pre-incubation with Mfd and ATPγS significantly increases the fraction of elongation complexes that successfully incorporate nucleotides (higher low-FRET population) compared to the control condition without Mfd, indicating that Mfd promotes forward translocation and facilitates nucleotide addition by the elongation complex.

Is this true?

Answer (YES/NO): YES